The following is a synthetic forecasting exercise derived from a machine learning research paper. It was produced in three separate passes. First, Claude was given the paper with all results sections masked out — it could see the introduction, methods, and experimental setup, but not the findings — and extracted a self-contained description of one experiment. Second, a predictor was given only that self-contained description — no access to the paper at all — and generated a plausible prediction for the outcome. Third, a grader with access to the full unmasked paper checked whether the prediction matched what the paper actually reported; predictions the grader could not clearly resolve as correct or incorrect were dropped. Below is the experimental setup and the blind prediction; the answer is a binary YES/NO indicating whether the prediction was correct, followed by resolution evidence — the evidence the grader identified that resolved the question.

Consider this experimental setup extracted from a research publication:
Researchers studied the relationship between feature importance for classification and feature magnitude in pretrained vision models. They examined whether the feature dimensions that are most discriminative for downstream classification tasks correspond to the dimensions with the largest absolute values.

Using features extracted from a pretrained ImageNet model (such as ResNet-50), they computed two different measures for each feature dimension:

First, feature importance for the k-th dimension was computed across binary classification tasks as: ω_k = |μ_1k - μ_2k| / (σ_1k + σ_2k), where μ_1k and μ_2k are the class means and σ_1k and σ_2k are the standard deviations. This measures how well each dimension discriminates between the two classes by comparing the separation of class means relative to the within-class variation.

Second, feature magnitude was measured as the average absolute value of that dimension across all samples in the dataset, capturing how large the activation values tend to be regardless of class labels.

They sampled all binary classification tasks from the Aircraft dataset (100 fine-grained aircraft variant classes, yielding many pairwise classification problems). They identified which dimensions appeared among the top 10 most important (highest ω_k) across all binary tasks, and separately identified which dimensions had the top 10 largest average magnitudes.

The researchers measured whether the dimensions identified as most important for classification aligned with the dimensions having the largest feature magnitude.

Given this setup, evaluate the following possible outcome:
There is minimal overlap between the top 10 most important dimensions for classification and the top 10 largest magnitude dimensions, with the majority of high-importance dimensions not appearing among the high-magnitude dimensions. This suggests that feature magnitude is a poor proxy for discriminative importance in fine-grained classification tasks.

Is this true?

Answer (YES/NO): YES